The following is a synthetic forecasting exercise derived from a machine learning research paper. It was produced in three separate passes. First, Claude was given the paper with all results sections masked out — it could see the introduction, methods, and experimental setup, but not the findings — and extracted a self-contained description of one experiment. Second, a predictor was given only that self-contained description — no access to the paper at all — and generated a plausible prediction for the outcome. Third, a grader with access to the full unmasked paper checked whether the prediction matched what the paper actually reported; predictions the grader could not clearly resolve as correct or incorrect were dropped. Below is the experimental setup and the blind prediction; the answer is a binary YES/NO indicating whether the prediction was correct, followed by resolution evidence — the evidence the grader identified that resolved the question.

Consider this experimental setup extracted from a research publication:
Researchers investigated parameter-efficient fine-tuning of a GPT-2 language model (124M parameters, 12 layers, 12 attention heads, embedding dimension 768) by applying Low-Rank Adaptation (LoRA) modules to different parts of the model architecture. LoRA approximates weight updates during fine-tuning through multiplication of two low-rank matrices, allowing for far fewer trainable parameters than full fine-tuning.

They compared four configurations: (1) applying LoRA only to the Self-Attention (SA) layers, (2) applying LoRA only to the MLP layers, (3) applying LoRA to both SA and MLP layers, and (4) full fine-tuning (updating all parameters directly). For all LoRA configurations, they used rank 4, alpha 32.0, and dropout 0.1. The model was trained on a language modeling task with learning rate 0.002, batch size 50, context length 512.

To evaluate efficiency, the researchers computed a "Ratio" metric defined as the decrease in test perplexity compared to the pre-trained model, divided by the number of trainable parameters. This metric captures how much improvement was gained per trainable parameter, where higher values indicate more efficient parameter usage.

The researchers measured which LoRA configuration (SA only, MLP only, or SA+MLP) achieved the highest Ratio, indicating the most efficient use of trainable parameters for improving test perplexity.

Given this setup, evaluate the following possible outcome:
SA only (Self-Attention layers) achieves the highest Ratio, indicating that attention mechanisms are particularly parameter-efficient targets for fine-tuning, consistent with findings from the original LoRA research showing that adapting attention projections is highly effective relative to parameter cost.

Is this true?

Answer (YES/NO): YES